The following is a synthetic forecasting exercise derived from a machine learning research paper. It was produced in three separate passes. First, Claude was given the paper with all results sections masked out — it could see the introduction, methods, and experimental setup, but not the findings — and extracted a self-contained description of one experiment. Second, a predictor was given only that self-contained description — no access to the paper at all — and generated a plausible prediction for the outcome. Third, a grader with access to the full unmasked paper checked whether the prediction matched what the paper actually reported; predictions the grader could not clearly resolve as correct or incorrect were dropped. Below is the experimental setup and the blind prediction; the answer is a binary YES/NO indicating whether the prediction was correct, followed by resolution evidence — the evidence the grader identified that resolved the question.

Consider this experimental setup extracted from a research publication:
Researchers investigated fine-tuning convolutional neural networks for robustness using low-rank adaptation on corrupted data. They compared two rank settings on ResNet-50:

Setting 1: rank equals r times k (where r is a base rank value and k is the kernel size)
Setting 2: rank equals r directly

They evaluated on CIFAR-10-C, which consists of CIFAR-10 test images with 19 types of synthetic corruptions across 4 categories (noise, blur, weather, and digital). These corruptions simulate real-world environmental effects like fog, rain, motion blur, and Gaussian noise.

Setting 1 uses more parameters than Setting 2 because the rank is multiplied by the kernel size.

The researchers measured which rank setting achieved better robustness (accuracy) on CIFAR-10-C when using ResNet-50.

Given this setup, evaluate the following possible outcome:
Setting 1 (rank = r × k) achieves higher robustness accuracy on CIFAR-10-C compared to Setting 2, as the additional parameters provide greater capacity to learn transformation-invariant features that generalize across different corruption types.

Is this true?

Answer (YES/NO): NO